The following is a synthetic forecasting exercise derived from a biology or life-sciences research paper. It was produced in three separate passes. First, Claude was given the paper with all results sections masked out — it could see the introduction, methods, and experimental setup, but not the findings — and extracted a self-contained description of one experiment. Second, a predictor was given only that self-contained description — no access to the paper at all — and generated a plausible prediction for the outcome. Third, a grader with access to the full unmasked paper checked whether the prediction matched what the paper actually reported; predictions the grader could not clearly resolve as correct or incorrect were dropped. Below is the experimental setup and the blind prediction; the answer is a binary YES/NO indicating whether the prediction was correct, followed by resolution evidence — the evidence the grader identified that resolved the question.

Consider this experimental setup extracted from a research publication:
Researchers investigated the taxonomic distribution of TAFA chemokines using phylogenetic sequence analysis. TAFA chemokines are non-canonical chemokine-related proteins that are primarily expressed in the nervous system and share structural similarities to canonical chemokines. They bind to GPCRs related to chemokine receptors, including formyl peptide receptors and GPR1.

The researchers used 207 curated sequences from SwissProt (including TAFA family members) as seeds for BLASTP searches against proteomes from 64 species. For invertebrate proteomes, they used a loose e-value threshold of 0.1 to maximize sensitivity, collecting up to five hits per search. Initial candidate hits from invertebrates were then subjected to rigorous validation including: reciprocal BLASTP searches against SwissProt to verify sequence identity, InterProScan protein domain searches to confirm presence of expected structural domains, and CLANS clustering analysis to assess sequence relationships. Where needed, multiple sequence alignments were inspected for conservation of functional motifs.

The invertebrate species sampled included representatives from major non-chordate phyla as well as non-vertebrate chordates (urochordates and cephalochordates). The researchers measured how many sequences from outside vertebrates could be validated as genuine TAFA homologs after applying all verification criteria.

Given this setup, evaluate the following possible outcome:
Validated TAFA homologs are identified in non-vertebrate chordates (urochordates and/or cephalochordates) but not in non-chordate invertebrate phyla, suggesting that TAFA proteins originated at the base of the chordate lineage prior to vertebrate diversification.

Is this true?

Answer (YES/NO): NO